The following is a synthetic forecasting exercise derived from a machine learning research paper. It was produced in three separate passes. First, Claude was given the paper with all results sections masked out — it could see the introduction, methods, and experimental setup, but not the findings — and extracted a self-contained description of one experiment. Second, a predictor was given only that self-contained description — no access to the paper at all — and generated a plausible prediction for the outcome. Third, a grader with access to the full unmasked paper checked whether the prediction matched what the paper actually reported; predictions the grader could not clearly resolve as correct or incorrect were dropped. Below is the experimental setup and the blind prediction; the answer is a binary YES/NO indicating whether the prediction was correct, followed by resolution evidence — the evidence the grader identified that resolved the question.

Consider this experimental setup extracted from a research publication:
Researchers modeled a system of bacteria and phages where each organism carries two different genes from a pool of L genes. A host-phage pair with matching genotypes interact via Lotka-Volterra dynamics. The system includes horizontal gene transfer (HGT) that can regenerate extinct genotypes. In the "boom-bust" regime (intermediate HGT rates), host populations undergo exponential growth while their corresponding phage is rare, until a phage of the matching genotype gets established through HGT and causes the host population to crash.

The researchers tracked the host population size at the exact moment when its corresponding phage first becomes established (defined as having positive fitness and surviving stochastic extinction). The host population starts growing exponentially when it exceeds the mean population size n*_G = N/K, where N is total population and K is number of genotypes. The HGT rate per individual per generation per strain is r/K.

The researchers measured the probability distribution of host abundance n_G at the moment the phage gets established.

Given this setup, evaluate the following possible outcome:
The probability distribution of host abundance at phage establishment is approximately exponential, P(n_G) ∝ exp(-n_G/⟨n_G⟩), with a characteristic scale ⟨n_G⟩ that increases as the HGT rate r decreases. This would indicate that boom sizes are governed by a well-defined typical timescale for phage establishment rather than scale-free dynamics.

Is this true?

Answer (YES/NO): NO